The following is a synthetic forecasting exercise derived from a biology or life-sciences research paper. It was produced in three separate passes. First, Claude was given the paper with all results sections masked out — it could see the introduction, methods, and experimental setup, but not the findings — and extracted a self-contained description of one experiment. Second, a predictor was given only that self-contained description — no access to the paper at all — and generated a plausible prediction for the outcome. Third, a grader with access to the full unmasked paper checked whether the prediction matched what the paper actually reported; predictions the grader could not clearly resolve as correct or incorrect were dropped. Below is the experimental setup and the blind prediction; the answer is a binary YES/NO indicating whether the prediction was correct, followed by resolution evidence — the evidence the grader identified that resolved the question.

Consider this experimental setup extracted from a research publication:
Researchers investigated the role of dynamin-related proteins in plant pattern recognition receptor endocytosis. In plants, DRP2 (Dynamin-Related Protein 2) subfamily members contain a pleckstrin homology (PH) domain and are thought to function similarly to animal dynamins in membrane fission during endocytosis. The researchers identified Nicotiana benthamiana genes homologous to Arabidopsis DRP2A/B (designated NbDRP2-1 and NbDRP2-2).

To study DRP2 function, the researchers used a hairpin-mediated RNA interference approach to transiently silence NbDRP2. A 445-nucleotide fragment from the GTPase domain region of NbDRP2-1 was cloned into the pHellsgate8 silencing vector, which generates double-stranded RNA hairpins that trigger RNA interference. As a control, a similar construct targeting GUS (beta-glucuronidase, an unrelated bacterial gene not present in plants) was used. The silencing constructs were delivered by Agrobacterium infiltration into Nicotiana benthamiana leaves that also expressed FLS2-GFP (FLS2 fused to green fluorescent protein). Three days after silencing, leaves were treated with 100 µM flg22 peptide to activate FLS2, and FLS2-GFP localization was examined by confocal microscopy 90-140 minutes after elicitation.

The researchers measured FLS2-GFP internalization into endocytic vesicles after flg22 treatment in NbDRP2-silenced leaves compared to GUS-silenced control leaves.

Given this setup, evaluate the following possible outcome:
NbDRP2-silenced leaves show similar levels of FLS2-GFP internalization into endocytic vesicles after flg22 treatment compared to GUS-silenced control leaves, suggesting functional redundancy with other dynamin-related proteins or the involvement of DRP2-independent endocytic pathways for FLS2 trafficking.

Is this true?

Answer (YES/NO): NO